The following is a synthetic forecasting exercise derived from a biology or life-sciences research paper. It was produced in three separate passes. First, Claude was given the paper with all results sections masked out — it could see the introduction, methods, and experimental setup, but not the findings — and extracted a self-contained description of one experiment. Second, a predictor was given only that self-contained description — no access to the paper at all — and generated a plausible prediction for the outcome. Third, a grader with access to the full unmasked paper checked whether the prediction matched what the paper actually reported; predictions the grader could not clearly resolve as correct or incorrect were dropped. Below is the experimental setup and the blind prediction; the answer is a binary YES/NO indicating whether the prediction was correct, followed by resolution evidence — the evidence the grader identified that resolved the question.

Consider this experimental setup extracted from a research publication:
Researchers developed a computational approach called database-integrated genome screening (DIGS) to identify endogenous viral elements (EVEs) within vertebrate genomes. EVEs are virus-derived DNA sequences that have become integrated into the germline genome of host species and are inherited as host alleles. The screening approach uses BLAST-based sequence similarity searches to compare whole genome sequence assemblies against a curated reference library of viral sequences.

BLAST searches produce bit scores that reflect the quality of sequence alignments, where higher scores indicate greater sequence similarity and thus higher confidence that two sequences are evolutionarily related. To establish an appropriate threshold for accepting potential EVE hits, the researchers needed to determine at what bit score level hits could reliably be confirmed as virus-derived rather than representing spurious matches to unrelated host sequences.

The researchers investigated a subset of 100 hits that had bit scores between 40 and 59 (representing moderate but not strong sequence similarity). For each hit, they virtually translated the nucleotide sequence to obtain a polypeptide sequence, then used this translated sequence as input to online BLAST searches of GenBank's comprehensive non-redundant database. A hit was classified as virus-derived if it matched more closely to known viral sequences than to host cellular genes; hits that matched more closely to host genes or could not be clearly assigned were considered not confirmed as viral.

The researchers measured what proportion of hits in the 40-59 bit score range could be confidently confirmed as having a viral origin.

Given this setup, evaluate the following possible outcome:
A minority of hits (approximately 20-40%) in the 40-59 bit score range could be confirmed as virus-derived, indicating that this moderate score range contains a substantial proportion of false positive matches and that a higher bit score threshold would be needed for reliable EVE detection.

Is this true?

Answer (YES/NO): NO